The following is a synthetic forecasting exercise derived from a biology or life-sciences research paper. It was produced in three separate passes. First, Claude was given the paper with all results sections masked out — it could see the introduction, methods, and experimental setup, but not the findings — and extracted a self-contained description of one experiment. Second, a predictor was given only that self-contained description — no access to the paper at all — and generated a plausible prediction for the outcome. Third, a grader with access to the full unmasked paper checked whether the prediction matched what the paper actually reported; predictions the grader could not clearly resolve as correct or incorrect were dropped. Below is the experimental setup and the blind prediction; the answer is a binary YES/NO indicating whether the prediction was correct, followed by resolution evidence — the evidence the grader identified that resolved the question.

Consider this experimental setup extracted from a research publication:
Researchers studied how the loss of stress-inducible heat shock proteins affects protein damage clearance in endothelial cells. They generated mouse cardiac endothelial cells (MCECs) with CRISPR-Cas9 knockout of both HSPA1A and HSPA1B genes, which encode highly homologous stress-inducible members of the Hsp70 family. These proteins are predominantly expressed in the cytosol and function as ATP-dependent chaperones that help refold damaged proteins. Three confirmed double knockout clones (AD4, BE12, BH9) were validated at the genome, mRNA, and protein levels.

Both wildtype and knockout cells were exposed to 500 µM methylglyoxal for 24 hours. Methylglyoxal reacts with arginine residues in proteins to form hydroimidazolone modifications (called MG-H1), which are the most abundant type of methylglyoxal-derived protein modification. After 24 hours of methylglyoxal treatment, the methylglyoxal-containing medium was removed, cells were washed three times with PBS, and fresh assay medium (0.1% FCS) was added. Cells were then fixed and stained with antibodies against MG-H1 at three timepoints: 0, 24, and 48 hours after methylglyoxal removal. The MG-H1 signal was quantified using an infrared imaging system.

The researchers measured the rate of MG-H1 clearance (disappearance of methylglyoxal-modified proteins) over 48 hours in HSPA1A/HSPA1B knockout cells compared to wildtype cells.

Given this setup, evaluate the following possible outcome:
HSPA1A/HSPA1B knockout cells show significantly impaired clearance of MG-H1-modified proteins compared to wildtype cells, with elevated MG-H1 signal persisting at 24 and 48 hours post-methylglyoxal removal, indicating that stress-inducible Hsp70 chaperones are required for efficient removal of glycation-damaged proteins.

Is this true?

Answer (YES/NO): NO